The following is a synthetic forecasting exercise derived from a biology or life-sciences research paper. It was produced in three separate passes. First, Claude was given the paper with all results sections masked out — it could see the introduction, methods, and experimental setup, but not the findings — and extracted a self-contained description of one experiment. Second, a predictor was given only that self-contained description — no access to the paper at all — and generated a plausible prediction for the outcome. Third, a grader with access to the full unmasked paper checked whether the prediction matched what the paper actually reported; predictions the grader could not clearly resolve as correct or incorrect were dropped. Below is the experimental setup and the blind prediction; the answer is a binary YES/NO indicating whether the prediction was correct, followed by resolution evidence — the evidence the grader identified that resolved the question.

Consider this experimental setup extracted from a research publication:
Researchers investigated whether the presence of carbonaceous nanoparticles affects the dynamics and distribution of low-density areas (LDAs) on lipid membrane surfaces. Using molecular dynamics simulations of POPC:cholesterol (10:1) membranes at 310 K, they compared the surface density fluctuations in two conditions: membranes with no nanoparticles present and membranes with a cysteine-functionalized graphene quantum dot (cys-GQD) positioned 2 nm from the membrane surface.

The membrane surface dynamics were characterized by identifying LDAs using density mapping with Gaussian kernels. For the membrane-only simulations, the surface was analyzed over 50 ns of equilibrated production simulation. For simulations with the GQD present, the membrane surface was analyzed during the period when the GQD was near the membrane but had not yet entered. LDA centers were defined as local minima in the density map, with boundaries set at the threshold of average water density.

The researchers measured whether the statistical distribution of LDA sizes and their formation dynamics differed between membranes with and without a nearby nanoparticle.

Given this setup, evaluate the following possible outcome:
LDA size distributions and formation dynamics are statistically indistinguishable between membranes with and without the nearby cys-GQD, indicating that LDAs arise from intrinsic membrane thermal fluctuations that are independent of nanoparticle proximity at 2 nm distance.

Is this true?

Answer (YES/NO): YES